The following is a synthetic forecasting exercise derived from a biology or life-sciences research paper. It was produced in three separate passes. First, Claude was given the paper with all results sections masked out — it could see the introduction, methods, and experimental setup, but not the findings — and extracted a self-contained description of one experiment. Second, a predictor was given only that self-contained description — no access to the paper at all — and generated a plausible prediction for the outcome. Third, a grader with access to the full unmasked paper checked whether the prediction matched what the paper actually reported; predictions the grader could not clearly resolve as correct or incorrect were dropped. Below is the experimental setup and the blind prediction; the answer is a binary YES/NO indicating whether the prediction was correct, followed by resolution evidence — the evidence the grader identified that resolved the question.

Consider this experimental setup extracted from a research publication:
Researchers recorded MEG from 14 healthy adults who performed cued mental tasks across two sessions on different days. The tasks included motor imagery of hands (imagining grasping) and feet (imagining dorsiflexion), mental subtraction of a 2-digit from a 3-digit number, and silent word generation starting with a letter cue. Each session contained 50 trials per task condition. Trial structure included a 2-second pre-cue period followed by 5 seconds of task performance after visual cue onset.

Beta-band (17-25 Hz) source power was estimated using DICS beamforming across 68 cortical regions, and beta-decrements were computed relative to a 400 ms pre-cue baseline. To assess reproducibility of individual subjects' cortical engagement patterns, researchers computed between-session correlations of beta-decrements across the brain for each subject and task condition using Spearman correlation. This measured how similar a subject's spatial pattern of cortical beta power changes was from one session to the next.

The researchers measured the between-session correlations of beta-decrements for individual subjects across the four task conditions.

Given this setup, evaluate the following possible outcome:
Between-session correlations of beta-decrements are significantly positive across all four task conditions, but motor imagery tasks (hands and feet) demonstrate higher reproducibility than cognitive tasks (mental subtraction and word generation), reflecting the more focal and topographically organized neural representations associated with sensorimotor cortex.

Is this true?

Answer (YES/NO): NO